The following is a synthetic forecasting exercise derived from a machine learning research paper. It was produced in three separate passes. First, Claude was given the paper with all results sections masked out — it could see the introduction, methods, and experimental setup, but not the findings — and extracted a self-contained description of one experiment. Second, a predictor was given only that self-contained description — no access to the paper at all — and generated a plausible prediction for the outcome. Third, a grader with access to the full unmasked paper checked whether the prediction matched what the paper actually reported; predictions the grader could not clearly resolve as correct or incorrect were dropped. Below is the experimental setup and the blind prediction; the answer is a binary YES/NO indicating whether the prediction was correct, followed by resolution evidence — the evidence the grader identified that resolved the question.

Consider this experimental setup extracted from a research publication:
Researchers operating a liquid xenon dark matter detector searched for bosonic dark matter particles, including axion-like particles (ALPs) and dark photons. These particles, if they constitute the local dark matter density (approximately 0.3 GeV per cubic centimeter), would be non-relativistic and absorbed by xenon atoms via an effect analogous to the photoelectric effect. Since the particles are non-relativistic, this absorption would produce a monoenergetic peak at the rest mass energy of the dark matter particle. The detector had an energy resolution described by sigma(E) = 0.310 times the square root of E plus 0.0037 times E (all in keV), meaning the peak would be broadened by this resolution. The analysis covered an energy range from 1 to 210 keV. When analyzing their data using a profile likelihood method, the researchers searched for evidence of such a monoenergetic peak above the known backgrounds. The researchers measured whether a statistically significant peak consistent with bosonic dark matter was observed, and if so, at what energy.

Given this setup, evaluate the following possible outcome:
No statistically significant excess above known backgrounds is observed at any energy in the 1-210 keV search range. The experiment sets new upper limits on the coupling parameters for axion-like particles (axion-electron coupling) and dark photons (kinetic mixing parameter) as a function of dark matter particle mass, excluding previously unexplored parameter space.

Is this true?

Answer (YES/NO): NO